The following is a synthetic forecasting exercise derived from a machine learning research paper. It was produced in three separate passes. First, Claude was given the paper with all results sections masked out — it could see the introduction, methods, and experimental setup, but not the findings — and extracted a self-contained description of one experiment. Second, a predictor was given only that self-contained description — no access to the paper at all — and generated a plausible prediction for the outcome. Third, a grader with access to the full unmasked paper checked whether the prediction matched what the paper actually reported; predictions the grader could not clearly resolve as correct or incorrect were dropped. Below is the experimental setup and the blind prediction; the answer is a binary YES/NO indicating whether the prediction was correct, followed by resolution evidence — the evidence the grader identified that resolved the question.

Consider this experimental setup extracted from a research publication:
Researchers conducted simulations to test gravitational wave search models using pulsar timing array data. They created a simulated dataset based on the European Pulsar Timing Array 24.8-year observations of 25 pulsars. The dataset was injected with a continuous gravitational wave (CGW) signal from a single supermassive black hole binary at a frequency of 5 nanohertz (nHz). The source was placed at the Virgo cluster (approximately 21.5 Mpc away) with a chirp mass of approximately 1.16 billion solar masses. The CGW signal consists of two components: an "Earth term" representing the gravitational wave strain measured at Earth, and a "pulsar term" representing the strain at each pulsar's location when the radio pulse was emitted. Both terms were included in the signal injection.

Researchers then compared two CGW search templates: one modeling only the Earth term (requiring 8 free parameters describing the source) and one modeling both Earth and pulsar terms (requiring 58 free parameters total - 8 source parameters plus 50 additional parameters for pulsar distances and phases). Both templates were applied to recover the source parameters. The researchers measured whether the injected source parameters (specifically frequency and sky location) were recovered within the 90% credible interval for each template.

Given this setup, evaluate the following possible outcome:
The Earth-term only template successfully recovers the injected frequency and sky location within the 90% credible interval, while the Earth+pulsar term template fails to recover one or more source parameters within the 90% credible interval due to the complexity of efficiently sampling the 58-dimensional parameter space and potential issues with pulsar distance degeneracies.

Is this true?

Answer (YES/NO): NO